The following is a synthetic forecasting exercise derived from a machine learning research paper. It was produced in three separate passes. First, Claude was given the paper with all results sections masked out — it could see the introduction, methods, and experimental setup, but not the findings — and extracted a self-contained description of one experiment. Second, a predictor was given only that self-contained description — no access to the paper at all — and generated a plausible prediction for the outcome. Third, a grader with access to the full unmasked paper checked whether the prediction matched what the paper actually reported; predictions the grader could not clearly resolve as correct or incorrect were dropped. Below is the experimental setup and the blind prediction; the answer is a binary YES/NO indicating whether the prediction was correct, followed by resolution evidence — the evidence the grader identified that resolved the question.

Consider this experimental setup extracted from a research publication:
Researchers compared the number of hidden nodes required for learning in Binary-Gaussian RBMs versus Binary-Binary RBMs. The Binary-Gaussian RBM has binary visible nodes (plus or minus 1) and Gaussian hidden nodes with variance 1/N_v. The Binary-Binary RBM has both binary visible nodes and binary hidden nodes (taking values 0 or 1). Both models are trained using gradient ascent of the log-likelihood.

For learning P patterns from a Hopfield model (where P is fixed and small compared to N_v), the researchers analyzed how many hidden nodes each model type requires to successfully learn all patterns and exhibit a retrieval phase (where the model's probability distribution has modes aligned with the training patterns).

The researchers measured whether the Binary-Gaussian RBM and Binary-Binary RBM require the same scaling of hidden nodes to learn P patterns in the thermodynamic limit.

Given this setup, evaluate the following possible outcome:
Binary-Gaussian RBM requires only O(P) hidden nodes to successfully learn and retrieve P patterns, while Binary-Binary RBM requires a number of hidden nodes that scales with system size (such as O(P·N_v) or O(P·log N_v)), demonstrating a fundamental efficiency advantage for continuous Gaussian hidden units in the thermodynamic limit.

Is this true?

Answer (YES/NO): YES